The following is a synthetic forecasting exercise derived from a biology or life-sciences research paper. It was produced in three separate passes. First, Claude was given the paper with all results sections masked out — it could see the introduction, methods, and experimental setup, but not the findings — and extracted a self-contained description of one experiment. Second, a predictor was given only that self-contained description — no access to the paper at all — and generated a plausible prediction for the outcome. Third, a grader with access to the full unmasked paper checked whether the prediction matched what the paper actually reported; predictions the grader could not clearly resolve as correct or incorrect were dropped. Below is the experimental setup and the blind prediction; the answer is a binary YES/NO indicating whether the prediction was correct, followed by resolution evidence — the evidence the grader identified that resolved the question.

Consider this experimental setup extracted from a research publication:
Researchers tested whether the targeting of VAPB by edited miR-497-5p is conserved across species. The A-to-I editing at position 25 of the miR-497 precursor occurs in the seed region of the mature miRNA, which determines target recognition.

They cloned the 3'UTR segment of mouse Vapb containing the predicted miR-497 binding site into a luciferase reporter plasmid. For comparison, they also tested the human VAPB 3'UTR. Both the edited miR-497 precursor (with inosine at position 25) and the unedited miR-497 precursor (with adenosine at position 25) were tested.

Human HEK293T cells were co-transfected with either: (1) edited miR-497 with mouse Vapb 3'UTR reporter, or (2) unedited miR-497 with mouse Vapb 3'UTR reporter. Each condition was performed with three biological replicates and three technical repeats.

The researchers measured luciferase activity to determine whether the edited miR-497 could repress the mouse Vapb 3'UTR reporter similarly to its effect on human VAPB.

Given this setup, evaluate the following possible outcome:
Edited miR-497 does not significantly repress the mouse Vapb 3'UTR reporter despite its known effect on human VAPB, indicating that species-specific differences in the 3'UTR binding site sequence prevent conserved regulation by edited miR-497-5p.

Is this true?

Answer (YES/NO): YES